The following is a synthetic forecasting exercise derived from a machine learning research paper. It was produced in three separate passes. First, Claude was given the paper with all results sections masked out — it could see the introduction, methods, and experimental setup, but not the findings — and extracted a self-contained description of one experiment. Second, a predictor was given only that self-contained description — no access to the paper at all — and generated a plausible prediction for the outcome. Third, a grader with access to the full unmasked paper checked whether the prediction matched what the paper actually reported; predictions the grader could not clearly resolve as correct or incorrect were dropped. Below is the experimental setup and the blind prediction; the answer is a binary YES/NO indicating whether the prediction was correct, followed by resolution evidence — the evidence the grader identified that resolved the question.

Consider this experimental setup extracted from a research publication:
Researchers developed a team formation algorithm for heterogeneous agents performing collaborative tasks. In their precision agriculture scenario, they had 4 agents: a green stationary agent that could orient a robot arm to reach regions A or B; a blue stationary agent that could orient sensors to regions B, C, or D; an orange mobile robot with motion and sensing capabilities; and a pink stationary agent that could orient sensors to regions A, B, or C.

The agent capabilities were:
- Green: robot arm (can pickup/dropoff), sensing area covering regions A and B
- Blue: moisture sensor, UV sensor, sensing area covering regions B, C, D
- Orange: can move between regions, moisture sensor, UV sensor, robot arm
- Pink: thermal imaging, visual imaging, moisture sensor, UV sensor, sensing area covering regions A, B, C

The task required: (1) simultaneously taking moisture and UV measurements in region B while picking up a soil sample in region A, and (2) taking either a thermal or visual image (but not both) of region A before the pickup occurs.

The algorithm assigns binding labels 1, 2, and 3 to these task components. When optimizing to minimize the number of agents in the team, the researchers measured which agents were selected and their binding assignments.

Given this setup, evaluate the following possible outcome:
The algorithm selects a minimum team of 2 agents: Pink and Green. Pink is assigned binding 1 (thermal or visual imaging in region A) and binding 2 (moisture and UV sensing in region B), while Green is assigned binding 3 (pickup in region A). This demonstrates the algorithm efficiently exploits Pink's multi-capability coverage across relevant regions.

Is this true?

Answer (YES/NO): NO